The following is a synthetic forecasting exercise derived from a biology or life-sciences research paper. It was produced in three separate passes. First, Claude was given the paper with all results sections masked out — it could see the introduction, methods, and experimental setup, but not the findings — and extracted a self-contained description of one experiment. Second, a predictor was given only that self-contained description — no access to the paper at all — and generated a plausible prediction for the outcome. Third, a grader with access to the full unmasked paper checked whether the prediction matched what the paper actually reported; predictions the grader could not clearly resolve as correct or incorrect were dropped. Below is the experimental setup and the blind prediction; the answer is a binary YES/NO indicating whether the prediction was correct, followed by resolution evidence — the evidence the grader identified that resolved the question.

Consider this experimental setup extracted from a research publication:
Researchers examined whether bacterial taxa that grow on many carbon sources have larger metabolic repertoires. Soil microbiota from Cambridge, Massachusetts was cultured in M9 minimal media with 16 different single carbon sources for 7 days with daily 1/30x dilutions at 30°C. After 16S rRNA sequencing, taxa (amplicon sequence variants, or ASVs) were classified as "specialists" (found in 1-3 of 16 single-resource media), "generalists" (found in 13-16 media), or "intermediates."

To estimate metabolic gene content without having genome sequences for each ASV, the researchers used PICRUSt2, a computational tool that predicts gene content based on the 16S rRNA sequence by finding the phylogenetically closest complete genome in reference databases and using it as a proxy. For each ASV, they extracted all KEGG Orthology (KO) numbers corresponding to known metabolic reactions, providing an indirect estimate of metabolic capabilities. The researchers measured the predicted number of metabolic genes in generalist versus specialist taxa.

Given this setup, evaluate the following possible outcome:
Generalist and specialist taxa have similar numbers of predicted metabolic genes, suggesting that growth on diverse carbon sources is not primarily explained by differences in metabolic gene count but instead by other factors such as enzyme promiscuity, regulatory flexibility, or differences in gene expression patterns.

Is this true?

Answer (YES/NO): NO